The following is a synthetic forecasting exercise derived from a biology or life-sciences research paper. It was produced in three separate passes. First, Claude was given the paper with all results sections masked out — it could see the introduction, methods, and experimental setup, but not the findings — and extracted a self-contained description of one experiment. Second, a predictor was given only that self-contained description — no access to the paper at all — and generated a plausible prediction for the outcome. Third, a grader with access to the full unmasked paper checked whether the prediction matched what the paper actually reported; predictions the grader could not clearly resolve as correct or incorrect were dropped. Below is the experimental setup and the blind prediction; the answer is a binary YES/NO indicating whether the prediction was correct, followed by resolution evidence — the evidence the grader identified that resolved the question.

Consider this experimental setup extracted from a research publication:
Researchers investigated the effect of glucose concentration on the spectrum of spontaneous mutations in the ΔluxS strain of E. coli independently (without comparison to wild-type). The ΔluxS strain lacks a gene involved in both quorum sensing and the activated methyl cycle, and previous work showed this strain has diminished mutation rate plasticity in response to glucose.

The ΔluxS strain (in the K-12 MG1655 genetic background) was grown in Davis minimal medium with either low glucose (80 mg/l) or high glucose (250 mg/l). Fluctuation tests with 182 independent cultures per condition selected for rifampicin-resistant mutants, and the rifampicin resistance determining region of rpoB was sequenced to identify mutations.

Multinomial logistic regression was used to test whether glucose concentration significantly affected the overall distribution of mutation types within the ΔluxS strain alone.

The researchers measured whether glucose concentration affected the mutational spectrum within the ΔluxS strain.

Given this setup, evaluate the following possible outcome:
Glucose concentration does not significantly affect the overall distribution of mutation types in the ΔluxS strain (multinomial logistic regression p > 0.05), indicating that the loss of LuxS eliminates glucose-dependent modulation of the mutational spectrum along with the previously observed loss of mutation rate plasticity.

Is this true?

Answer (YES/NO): NO